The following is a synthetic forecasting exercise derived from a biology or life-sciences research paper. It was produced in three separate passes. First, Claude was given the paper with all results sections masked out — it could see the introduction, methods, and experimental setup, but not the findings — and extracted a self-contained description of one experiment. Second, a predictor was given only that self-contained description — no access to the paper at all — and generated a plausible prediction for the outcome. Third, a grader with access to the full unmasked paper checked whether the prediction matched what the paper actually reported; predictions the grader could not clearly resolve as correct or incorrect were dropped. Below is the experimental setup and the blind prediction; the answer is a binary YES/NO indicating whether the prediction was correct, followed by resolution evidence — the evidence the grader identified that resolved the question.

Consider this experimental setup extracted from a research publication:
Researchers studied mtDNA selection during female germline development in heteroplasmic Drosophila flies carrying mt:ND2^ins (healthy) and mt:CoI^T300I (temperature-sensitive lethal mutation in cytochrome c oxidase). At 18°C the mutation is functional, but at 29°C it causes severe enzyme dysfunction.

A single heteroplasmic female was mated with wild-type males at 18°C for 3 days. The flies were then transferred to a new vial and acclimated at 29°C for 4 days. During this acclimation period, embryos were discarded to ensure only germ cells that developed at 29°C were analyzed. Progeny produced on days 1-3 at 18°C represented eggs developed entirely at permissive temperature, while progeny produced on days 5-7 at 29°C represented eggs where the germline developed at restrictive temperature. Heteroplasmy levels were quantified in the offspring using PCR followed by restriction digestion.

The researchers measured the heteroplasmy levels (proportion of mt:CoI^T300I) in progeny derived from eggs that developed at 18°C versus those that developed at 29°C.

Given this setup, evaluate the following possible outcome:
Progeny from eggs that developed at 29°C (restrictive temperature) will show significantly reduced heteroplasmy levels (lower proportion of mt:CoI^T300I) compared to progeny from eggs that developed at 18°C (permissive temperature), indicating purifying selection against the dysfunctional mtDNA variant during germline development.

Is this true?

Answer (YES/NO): YES